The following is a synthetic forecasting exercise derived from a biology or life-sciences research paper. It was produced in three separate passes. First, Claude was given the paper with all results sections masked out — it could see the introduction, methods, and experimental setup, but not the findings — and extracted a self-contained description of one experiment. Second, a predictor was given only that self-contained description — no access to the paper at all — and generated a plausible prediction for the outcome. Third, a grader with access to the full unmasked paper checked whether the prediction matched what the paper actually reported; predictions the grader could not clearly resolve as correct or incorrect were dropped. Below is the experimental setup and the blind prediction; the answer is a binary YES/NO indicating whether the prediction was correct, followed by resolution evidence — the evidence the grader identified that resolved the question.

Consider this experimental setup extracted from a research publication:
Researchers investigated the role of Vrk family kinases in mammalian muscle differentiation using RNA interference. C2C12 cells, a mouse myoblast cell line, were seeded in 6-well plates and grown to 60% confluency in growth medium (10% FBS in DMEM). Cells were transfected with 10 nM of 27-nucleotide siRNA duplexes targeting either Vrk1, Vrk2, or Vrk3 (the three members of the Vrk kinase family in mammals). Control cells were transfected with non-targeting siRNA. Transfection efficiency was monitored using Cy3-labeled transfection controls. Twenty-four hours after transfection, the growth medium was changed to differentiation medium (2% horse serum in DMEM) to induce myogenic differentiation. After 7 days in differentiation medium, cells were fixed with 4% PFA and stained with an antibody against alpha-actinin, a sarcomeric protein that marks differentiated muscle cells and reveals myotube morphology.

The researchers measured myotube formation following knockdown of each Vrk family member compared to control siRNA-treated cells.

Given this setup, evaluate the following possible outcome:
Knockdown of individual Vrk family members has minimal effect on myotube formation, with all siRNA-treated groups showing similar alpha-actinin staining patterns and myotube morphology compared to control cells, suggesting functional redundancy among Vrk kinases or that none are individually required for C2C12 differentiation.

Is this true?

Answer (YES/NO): NO